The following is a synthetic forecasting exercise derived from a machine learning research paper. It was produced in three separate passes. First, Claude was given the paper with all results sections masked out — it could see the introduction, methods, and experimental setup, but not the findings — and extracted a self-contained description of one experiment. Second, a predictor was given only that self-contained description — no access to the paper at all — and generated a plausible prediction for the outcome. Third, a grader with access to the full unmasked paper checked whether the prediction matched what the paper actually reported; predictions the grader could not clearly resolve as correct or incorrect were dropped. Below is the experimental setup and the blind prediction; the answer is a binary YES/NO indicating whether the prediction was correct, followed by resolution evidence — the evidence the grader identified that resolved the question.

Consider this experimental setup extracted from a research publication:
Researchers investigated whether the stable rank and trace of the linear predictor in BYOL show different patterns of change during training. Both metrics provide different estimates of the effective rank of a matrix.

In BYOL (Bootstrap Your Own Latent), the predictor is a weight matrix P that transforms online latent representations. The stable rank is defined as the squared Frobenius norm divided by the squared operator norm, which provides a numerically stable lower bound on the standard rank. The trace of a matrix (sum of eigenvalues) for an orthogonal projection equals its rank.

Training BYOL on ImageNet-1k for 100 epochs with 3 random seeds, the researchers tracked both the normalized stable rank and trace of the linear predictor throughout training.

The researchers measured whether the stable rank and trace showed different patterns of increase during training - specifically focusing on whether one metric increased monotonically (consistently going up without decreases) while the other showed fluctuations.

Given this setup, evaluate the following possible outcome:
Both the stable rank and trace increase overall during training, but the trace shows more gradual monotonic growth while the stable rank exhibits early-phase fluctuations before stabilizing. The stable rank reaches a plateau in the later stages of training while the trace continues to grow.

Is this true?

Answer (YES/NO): NO